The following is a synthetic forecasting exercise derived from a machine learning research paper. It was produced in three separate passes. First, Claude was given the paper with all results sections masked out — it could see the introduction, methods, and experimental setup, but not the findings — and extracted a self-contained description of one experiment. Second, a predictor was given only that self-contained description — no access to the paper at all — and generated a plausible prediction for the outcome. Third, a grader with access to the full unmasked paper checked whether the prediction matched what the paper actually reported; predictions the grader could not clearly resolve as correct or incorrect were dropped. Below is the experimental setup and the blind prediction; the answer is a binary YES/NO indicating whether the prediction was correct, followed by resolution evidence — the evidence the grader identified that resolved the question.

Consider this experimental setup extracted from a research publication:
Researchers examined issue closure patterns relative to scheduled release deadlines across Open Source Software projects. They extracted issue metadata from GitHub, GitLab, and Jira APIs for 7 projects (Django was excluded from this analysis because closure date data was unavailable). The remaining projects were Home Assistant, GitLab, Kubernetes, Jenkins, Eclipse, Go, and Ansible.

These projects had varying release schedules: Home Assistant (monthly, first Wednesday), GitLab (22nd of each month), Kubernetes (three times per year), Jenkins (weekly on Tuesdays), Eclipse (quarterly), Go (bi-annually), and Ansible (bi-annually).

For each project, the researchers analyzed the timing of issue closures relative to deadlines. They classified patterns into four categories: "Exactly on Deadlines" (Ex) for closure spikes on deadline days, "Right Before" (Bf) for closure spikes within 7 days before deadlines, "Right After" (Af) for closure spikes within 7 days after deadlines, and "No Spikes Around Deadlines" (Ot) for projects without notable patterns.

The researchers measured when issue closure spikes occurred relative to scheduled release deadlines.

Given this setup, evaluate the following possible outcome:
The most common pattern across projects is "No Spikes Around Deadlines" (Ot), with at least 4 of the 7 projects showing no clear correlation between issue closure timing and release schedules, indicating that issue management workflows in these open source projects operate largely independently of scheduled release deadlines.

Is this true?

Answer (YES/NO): YES